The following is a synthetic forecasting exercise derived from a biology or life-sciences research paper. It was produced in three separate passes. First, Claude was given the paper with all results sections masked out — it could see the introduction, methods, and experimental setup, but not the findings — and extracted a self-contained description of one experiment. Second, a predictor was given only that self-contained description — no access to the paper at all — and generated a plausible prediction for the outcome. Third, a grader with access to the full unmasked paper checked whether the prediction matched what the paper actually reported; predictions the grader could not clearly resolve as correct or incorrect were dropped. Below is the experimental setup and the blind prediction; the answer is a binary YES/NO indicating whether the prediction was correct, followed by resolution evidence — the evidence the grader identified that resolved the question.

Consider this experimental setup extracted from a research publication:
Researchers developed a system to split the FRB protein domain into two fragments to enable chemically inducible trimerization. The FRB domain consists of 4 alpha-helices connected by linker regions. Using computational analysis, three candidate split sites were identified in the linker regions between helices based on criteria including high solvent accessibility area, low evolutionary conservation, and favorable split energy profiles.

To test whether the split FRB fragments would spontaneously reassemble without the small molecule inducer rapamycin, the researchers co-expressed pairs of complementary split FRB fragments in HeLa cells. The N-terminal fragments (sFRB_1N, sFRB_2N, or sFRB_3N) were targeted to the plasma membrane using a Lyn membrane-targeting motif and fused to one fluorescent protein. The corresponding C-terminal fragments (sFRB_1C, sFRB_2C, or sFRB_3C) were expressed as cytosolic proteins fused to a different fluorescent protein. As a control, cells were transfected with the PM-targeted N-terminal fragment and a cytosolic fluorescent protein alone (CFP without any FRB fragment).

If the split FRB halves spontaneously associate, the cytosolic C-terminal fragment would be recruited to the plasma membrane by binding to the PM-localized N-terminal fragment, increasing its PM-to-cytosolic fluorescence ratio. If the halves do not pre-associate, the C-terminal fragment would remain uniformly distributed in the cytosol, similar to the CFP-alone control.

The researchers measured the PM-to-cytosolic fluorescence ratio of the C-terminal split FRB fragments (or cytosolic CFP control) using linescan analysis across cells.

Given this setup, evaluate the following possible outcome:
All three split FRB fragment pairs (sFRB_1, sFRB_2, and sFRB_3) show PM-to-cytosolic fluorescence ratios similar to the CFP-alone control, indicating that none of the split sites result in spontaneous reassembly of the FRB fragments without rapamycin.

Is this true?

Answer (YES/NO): NO